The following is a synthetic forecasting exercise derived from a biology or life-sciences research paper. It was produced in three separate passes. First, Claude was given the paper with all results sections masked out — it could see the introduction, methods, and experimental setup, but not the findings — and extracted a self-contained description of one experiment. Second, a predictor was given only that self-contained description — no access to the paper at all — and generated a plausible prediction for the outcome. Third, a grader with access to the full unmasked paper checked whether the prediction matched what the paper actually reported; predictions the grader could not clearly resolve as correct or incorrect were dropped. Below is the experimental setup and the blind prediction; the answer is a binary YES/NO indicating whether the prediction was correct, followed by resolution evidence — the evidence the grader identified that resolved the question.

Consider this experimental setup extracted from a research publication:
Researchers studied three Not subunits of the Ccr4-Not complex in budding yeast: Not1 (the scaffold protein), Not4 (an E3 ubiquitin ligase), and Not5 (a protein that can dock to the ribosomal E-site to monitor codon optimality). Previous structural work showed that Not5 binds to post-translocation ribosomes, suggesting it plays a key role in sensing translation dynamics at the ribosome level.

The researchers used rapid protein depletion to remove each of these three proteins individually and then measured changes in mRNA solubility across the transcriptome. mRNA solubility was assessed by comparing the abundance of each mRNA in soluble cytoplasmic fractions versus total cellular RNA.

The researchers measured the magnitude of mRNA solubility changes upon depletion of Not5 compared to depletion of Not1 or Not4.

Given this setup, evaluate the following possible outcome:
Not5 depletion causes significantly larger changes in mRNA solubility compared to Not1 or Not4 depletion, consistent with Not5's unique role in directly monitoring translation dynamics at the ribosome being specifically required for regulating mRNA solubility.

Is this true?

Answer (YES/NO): NO